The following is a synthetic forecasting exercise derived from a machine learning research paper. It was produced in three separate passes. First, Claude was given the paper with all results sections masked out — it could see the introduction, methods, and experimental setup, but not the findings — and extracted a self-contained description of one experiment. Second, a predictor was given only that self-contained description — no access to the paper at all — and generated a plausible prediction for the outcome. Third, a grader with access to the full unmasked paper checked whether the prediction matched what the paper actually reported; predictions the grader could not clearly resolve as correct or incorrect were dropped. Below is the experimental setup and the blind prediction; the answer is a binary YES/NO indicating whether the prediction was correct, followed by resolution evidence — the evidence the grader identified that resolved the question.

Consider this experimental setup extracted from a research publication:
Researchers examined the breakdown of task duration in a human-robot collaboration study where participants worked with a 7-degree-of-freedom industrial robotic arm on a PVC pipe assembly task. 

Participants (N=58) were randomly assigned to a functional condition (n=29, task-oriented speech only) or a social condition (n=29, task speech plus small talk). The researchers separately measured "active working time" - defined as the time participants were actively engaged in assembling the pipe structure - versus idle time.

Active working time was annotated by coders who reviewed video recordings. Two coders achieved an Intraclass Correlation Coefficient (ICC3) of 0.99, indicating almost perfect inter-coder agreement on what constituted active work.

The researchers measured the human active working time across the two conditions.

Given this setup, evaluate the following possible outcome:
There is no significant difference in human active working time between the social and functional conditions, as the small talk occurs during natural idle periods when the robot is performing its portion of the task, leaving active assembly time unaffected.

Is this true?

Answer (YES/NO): YES